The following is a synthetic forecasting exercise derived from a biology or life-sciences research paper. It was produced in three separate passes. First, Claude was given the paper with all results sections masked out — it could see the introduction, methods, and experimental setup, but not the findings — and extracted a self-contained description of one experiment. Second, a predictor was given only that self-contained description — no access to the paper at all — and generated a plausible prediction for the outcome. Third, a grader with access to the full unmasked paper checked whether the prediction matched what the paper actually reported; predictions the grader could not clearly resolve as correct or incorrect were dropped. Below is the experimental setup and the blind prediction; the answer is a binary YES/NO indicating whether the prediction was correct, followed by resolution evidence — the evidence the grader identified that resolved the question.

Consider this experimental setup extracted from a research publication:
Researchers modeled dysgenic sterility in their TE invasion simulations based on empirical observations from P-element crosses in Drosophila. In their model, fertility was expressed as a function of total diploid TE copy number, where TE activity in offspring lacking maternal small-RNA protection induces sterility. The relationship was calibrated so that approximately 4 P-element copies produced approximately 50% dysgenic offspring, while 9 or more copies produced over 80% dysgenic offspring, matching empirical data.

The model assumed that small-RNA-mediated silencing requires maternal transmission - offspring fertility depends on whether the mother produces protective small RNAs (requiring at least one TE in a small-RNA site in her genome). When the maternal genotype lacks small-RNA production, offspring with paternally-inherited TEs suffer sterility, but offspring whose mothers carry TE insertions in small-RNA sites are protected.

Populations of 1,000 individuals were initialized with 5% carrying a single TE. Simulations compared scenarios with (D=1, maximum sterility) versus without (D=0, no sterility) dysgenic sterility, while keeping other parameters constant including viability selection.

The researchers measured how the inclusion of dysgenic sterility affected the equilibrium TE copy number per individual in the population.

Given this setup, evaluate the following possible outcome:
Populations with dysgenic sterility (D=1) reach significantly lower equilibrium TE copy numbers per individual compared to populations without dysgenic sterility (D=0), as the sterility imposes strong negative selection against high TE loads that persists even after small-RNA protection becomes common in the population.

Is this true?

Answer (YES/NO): NO